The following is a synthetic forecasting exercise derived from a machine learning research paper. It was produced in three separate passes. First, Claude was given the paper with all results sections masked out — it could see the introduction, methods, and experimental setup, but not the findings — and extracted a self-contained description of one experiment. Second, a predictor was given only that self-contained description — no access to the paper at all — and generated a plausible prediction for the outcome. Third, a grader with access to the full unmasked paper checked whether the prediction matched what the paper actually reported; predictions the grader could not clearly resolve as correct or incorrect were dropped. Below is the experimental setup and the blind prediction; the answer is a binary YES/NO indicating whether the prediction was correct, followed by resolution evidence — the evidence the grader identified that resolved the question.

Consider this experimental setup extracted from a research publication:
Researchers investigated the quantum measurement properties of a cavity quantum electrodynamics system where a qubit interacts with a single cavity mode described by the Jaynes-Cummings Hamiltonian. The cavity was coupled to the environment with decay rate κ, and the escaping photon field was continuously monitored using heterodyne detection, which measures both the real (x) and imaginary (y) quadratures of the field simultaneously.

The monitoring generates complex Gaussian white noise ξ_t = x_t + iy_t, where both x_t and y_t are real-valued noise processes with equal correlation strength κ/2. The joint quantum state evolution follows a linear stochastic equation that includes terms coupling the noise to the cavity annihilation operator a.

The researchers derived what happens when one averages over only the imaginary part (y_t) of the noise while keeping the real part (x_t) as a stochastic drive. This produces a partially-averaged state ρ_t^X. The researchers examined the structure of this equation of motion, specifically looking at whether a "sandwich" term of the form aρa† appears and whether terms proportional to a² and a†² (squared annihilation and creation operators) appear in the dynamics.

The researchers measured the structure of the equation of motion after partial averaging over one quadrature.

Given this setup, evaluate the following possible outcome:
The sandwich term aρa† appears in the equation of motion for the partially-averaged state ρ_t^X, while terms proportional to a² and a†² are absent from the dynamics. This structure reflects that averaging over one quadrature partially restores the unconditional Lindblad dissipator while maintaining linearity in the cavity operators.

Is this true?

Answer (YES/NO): NO